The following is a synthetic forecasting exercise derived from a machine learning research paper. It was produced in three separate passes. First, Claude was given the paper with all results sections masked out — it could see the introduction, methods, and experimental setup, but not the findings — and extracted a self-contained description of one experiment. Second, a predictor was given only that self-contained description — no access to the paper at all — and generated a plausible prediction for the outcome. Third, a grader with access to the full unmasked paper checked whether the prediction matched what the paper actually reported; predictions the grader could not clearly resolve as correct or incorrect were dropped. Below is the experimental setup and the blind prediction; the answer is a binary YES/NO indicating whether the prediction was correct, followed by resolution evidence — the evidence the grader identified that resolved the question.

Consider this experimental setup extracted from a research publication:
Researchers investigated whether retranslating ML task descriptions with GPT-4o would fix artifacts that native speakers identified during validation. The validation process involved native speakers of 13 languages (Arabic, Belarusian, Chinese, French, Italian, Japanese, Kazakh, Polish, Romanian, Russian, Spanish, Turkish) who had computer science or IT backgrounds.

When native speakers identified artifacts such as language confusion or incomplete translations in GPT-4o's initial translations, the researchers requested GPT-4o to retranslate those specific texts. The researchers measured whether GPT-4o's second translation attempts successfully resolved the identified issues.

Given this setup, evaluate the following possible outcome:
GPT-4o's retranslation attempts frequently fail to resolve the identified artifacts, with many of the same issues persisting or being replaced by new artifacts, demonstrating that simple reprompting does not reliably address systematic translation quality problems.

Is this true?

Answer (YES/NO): NO